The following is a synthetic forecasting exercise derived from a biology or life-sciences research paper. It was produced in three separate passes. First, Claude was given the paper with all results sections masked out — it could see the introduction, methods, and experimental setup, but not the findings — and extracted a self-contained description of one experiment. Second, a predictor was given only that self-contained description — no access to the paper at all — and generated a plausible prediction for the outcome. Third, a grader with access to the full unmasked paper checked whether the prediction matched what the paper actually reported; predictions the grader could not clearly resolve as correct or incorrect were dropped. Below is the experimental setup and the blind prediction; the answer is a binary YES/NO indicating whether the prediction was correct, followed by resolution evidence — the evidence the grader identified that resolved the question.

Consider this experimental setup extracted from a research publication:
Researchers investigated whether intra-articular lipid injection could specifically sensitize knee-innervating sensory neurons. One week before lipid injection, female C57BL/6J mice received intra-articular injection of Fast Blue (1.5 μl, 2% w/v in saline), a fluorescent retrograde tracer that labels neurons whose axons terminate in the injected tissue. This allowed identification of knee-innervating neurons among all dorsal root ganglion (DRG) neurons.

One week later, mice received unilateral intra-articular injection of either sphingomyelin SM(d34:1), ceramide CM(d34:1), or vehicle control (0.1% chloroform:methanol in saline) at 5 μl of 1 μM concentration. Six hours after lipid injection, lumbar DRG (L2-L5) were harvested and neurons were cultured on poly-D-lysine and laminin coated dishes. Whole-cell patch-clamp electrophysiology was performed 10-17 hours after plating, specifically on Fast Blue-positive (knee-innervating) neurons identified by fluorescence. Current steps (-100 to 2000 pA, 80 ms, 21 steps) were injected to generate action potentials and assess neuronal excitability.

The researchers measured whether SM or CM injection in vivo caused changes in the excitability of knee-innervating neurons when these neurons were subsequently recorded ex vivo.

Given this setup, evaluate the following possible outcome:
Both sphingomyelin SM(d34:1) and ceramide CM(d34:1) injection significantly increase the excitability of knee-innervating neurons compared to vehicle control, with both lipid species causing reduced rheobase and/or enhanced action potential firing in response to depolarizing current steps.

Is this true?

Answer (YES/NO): NO